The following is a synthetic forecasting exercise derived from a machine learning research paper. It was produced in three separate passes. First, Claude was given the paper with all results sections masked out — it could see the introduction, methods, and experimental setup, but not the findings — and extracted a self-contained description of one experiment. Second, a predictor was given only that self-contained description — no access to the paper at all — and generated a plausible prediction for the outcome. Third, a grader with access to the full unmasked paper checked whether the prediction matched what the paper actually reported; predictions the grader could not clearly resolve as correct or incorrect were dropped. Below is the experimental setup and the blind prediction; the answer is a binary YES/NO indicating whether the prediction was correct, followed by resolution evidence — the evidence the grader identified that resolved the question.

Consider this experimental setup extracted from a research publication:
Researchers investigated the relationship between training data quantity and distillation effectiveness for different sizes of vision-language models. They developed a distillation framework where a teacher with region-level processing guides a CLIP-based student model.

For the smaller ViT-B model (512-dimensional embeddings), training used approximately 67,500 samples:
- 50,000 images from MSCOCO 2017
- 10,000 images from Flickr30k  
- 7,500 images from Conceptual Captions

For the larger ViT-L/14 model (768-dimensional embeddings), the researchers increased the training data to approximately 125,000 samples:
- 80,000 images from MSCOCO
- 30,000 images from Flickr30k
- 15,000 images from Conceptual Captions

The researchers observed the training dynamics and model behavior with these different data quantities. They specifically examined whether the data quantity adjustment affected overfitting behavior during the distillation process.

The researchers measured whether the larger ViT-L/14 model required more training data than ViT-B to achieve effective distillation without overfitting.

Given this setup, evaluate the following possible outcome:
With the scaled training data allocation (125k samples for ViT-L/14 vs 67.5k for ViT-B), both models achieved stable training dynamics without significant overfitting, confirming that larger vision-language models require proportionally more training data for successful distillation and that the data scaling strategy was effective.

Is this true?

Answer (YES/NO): NO